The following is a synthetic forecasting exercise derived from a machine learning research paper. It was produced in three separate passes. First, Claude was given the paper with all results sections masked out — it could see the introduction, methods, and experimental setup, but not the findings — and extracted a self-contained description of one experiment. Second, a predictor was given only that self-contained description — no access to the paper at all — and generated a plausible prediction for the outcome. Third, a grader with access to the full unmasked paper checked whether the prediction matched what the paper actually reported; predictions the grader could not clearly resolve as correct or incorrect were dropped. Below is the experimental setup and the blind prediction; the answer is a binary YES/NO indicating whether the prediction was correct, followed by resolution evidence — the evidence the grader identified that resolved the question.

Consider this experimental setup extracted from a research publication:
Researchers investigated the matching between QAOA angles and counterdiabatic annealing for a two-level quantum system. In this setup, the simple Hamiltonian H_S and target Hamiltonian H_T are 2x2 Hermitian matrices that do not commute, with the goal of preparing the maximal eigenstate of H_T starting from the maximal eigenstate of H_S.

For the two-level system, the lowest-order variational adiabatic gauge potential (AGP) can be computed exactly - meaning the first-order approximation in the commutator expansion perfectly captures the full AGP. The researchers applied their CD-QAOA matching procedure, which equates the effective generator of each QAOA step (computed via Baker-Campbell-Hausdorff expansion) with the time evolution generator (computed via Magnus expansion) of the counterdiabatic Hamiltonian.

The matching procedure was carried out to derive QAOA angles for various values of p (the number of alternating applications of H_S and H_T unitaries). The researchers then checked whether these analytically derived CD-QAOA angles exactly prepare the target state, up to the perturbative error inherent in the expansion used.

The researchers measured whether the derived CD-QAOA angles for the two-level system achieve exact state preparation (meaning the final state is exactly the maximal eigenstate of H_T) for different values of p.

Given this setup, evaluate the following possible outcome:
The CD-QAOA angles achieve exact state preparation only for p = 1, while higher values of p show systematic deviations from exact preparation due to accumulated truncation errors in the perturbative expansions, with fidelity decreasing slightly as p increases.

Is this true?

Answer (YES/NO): NO